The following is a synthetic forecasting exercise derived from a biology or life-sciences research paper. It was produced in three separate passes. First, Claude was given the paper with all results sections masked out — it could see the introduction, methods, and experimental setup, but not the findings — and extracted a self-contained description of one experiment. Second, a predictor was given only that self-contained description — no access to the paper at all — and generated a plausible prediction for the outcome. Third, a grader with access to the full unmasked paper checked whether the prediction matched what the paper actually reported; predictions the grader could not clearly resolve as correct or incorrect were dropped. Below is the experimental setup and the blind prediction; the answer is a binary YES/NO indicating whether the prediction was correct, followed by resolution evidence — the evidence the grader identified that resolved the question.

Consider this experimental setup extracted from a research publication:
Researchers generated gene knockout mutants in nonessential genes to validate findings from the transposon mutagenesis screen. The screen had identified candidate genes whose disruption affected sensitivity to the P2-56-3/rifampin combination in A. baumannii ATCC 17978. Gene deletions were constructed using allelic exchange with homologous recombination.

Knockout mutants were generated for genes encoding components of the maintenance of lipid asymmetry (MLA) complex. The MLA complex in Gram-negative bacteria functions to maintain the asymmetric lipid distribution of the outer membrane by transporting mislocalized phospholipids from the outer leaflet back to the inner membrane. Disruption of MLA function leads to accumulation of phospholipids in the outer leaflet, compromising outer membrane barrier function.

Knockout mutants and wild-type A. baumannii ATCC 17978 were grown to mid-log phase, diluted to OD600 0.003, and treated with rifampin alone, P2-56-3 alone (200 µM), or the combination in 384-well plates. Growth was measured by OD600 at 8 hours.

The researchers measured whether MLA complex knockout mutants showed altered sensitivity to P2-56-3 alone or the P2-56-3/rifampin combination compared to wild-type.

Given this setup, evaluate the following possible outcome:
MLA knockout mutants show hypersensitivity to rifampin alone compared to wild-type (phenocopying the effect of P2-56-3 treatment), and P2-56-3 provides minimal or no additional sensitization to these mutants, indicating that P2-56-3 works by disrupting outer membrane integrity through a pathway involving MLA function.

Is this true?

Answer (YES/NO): NO